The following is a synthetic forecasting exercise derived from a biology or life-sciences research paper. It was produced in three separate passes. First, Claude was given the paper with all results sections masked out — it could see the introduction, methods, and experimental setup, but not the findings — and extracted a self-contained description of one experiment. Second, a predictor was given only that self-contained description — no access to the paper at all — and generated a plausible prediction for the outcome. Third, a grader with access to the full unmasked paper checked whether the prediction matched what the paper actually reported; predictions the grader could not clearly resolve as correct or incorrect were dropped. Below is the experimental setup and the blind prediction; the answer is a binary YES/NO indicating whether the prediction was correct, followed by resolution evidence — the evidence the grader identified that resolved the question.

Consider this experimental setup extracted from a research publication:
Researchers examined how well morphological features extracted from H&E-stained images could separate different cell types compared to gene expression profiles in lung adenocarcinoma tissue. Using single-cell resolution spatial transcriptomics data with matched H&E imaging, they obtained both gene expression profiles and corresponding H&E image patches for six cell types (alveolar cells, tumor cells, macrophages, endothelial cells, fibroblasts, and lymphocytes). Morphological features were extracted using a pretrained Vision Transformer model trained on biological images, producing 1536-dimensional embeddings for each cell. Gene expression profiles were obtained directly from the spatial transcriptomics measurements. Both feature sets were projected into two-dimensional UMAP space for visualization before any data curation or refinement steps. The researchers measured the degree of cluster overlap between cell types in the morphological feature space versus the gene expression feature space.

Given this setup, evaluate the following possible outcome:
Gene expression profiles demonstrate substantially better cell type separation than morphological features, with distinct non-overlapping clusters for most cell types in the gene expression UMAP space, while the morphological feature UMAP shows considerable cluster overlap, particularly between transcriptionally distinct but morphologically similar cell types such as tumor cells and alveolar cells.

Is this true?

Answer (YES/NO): NO